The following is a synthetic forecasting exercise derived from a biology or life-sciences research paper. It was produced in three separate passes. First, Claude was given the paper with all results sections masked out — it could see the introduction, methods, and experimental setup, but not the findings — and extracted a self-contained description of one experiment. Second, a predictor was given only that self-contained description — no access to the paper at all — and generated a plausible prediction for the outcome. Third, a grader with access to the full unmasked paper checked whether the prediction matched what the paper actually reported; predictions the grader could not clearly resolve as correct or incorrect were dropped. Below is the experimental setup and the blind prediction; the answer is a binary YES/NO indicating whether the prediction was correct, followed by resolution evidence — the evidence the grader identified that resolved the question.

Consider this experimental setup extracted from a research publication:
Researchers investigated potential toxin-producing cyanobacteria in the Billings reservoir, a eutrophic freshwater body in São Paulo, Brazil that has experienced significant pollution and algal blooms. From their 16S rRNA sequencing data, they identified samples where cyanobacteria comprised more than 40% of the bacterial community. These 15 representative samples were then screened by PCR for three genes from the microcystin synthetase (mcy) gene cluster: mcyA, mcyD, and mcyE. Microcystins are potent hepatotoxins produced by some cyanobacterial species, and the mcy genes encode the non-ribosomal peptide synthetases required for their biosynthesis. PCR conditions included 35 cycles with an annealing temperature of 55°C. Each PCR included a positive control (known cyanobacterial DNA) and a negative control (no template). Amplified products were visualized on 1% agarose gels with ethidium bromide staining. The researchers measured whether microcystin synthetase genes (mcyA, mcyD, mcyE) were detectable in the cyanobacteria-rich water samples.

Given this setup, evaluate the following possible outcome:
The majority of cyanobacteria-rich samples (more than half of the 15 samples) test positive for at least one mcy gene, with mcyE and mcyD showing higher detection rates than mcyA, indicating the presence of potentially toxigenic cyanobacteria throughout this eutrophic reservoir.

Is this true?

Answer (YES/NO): NO